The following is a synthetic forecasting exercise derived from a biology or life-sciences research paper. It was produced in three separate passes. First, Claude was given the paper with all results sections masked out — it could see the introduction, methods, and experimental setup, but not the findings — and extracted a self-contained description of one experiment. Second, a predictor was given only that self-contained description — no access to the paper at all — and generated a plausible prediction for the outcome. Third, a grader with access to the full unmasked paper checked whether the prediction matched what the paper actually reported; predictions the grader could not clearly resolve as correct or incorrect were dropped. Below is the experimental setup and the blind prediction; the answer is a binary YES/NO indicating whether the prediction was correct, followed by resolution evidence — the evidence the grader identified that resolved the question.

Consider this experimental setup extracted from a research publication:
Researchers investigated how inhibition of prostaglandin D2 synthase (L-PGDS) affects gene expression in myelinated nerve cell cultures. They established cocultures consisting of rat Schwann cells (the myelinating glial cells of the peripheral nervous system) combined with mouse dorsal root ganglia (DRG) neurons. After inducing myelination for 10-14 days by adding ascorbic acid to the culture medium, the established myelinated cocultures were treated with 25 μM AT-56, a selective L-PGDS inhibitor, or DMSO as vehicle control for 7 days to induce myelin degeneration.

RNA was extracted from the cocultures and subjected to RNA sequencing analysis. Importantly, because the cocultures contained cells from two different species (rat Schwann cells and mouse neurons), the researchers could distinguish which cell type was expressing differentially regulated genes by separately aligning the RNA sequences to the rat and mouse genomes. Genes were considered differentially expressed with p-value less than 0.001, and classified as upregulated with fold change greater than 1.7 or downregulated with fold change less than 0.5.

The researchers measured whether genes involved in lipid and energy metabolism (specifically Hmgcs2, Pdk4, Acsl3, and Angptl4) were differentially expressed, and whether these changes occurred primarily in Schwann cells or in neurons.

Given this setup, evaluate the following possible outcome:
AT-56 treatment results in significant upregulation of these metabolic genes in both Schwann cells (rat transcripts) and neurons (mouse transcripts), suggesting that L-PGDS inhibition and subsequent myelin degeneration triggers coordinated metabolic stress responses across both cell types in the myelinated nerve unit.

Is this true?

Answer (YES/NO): NO